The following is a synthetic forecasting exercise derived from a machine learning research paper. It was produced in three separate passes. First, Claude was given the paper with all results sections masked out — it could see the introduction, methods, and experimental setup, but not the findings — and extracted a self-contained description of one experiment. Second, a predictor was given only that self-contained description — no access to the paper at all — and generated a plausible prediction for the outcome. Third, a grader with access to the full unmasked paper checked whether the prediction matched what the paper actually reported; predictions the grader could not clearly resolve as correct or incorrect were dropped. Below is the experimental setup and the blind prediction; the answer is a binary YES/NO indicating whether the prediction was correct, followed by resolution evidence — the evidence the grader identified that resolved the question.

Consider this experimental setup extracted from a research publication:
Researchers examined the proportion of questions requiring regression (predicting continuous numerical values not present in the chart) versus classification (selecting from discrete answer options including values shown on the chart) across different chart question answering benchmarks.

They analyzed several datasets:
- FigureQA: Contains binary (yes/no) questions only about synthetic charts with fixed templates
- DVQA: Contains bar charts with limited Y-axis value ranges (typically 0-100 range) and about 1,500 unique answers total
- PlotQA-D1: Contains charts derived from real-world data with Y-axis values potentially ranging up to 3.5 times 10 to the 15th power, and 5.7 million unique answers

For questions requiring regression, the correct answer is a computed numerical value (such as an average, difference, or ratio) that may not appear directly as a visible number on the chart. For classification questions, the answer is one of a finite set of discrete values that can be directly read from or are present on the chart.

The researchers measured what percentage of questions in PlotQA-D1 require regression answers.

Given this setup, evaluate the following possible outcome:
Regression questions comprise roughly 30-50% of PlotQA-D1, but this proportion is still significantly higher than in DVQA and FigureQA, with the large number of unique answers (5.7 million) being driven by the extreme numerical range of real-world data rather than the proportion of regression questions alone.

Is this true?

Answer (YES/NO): NO